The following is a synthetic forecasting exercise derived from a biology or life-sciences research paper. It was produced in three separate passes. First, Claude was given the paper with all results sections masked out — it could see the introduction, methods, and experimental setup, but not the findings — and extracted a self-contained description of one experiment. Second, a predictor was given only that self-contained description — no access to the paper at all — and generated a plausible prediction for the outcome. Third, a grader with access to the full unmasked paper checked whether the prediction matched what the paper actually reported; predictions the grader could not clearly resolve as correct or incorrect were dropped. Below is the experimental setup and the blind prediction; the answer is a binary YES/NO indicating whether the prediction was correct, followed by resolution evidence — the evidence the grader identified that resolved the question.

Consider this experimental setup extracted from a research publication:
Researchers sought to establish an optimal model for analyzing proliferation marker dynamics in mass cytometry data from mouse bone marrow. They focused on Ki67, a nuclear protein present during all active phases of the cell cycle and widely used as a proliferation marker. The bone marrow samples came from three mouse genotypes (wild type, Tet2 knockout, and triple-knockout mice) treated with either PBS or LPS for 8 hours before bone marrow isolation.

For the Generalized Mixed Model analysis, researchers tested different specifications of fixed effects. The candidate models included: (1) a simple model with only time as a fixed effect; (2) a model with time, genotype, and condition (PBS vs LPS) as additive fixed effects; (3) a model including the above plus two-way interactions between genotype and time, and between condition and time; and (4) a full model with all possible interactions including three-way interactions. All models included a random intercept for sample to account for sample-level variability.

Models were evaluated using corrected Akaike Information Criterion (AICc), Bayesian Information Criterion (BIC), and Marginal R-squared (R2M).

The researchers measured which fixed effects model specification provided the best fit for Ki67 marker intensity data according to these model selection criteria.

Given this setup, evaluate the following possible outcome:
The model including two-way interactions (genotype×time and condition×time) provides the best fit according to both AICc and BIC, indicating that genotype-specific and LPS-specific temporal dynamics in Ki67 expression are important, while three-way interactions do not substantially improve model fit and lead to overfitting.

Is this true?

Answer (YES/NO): YES